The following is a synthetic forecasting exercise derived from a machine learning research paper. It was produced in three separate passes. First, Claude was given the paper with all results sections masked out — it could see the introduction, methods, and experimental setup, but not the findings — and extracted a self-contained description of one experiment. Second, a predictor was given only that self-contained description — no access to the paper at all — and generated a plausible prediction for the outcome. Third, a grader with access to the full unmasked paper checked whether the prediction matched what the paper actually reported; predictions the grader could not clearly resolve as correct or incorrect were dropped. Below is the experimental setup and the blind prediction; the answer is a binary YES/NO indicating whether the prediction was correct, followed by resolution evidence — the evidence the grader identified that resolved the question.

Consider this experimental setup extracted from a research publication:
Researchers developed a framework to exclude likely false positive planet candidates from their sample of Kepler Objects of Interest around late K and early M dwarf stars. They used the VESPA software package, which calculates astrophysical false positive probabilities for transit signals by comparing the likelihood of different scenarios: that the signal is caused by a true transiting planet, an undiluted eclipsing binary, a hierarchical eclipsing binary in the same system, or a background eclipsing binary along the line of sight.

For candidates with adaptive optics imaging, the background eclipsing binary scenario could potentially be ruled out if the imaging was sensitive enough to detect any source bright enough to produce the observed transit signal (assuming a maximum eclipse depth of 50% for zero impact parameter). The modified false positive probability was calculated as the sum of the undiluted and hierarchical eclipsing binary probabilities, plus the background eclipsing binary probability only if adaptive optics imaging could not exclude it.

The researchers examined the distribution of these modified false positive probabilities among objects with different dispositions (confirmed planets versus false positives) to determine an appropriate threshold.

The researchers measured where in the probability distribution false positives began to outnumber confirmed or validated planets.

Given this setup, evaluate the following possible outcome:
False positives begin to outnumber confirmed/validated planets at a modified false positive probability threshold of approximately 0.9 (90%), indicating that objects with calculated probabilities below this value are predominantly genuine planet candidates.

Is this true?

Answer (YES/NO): NO